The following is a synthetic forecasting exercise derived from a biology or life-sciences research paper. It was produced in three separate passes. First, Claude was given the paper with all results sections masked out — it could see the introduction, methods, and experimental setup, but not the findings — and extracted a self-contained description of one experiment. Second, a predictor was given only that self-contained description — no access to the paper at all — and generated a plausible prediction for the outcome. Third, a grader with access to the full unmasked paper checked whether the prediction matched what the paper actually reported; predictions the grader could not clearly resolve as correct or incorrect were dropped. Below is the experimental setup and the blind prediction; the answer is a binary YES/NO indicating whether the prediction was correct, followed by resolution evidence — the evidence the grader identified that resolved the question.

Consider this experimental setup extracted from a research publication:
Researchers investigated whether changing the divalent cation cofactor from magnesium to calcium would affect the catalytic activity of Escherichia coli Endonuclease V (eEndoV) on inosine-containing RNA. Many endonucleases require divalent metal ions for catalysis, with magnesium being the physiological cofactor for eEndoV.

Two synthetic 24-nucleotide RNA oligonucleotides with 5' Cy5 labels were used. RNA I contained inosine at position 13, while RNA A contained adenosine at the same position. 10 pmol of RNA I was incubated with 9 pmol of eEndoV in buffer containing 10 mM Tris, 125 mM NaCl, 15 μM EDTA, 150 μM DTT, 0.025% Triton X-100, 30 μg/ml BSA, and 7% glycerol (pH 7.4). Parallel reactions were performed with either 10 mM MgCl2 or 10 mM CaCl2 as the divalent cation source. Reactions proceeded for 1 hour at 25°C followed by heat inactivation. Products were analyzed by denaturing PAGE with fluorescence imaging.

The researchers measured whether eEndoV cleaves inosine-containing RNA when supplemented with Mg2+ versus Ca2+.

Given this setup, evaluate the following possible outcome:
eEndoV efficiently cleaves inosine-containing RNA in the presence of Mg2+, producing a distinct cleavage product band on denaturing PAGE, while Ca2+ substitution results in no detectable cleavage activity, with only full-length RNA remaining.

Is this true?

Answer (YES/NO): YES